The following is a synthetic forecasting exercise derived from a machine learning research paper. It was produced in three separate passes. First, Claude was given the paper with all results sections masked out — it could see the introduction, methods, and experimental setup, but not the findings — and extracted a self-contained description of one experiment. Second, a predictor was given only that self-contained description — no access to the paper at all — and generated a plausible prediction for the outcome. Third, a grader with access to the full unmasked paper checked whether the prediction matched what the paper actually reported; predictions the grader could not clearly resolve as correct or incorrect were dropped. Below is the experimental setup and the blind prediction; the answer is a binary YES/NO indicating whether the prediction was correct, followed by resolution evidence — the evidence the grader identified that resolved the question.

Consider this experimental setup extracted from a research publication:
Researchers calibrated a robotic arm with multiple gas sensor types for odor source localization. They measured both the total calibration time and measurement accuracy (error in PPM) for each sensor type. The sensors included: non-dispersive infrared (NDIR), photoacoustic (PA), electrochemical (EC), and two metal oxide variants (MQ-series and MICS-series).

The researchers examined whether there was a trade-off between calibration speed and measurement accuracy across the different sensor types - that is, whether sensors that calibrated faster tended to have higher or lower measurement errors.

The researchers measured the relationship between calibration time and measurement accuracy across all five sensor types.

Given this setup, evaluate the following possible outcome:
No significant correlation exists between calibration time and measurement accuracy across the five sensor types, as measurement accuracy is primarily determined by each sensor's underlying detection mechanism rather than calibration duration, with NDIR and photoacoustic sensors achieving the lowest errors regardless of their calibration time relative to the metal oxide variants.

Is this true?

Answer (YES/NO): NO